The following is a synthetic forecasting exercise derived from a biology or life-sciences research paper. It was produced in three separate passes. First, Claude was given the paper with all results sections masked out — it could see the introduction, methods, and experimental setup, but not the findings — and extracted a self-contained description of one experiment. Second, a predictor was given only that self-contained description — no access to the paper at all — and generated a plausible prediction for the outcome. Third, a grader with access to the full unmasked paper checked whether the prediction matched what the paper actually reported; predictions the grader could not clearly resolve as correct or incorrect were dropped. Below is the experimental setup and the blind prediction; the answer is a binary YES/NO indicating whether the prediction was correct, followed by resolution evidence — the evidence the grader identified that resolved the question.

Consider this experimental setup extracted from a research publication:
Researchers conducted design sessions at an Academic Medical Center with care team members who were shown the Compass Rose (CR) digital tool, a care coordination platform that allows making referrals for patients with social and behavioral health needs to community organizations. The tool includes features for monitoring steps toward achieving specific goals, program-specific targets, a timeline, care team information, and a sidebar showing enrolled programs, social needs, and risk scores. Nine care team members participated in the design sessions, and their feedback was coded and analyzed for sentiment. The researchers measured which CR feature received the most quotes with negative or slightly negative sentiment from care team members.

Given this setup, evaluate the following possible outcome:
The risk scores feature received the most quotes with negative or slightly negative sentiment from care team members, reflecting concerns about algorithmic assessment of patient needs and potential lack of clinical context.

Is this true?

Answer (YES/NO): NO